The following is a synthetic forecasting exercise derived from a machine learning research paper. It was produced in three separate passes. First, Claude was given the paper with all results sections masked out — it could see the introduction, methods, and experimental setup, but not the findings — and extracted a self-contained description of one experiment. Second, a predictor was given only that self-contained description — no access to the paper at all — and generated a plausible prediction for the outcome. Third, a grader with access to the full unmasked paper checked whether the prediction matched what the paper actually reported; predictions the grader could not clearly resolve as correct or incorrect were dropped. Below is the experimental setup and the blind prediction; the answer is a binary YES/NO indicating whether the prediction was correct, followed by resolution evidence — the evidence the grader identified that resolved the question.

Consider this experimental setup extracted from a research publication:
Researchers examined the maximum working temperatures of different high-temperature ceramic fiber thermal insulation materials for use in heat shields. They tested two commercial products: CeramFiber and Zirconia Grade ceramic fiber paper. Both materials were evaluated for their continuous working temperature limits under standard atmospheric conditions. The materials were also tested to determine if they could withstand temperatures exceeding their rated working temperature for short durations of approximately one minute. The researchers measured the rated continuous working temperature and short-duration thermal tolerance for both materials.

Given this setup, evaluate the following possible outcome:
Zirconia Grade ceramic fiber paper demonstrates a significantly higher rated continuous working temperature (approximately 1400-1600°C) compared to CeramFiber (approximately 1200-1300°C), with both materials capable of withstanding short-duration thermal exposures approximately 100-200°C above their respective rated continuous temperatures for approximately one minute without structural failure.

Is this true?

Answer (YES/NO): NO